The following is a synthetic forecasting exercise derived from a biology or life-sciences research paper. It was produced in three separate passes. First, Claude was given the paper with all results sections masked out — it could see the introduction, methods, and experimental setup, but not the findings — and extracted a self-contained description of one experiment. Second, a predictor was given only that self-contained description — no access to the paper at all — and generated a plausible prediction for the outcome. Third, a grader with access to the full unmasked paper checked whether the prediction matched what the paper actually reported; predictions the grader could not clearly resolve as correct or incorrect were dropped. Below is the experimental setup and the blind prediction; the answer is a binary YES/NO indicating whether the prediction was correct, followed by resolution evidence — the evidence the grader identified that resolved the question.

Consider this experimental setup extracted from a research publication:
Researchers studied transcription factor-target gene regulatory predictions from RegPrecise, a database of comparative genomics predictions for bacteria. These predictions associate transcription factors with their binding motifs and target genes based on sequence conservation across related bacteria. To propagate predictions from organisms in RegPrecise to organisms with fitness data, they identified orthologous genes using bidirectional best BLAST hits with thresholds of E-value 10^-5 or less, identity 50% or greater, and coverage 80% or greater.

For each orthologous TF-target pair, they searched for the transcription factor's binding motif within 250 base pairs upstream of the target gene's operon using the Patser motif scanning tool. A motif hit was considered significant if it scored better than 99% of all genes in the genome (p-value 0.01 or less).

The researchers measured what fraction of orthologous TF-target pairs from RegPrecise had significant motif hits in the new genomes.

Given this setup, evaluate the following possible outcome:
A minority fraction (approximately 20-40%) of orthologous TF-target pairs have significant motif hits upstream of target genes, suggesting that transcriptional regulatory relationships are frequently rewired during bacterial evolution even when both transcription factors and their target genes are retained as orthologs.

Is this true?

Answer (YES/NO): NO